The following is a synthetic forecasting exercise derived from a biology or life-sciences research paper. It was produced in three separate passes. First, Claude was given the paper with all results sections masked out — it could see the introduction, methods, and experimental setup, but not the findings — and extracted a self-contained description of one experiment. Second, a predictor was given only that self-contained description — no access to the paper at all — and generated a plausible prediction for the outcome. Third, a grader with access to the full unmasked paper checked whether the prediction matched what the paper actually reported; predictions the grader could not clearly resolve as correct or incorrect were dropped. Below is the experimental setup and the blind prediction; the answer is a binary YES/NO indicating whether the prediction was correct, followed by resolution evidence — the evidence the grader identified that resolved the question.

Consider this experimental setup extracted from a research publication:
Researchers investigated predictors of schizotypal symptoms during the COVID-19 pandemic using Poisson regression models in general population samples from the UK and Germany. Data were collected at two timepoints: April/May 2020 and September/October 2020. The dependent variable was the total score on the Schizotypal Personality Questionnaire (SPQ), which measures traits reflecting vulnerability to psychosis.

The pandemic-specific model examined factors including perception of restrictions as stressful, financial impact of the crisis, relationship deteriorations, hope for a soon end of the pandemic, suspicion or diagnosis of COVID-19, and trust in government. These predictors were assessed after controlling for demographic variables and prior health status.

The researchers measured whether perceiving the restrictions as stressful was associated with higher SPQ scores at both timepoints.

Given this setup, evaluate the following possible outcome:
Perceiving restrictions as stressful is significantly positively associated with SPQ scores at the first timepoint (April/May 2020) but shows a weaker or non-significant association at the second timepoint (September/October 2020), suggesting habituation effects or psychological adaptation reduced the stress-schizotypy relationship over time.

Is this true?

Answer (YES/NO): NO